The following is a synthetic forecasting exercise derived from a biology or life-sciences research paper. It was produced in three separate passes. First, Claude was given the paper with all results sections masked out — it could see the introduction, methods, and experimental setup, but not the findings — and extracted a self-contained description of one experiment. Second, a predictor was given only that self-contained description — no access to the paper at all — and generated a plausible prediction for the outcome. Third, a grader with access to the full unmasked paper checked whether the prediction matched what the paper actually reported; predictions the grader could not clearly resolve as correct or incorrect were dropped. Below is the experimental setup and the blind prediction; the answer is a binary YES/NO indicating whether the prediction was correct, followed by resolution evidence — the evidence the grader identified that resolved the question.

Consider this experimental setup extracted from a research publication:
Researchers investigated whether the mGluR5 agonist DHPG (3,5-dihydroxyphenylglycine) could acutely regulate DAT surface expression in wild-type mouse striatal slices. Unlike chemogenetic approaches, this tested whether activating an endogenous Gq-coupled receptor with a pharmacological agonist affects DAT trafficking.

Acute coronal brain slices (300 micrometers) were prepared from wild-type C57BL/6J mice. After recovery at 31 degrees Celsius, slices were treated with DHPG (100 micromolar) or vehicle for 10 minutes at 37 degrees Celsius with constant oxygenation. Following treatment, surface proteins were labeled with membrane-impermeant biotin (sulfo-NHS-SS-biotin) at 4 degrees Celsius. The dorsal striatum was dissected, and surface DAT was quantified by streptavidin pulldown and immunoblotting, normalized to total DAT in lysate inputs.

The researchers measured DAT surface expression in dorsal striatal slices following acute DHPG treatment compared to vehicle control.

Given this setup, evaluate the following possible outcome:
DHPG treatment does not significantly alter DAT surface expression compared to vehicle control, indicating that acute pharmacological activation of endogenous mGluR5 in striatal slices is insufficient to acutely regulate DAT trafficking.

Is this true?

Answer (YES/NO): NO